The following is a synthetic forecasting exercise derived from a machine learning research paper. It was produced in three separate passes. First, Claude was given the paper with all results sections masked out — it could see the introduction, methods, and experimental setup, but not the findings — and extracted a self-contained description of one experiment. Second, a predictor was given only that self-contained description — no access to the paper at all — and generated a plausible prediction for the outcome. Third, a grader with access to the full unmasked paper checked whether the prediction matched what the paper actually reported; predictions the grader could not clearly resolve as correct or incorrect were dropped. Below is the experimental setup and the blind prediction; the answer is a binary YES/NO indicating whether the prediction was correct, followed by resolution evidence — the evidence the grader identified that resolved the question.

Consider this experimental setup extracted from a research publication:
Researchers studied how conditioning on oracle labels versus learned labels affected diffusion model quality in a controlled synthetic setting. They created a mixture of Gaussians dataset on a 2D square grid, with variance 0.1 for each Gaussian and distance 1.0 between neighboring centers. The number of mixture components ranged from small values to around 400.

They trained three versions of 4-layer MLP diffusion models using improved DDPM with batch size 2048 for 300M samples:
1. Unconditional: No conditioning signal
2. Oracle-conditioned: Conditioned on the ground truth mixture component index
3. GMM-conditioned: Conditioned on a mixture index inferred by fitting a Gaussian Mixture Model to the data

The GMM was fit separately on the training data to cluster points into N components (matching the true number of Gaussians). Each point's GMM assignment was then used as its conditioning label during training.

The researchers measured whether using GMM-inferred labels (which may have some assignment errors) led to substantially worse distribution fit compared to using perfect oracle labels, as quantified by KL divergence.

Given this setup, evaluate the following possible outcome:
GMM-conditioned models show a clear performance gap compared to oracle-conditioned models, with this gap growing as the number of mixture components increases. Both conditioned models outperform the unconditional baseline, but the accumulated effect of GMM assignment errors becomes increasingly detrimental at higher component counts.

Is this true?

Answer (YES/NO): NO